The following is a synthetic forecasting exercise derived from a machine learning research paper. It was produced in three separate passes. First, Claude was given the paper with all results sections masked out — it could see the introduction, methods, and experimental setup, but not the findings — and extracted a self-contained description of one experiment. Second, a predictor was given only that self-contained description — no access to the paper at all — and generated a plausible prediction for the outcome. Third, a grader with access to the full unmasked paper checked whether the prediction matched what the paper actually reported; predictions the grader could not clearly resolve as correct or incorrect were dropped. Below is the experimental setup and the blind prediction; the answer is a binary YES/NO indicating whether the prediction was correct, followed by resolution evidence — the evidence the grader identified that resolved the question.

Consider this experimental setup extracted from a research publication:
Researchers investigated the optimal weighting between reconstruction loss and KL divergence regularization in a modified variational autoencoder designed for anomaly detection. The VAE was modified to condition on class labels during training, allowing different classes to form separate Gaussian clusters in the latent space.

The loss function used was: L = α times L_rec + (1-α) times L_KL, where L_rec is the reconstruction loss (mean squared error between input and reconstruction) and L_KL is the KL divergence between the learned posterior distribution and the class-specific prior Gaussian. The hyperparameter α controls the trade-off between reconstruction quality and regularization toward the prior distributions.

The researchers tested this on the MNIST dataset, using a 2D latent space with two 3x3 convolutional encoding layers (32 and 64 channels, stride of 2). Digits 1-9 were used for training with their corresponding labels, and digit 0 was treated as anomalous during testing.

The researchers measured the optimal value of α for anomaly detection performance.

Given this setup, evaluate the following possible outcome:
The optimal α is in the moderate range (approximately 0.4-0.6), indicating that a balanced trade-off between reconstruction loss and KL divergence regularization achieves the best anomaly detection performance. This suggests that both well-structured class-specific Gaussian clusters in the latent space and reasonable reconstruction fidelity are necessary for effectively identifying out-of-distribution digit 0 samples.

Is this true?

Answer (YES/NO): NO